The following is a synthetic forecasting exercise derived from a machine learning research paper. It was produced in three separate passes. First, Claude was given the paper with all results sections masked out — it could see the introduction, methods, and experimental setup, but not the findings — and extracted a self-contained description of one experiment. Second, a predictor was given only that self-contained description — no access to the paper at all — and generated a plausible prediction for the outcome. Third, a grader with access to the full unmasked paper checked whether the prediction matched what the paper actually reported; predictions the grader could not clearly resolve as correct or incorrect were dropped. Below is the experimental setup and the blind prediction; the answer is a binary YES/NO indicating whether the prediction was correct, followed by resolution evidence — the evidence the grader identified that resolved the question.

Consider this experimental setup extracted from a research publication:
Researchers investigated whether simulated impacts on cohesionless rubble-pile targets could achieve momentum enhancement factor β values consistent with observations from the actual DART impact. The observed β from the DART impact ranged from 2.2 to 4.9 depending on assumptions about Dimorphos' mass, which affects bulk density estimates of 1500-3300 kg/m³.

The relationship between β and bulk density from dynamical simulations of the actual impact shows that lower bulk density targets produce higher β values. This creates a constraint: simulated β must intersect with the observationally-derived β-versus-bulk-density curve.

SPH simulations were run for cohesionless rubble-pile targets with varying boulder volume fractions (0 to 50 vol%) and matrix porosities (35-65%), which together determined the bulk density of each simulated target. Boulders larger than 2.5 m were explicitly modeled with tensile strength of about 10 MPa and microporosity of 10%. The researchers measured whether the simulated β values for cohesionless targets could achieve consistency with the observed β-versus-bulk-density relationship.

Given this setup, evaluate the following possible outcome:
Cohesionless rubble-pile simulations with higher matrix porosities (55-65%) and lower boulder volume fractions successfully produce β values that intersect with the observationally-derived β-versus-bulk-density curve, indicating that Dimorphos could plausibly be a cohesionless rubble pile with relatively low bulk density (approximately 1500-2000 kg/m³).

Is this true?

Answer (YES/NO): NO